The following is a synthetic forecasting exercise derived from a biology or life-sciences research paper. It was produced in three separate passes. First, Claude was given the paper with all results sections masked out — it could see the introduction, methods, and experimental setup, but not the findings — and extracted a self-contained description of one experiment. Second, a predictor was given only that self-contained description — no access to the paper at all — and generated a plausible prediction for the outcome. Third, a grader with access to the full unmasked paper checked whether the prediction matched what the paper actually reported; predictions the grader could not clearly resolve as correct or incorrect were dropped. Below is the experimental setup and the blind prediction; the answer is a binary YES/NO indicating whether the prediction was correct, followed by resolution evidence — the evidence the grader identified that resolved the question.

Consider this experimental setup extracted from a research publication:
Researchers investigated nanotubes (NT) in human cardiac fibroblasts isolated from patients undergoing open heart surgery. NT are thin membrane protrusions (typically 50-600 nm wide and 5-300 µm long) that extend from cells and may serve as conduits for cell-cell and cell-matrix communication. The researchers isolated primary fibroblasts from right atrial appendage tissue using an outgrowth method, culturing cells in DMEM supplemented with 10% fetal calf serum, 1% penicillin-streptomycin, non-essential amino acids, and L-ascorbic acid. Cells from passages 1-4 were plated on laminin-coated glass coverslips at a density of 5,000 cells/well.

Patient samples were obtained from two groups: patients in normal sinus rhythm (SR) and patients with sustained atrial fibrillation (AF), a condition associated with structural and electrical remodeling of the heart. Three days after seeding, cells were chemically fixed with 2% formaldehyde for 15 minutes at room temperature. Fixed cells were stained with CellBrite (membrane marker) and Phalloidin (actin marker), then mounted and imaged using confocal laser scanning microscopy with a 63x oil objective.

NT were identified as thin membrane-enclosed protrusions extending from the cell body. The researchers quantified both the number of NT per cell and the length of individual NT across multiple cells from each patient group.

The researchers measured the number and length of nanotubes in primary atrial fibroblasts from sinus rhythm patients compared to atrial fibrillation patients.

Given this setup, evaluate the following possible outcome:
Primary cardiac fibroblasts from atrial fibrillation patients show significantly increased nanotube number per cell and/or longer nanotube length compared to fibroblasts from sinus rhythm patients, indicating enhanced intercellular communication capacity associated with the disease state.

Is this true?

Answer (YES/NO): NO